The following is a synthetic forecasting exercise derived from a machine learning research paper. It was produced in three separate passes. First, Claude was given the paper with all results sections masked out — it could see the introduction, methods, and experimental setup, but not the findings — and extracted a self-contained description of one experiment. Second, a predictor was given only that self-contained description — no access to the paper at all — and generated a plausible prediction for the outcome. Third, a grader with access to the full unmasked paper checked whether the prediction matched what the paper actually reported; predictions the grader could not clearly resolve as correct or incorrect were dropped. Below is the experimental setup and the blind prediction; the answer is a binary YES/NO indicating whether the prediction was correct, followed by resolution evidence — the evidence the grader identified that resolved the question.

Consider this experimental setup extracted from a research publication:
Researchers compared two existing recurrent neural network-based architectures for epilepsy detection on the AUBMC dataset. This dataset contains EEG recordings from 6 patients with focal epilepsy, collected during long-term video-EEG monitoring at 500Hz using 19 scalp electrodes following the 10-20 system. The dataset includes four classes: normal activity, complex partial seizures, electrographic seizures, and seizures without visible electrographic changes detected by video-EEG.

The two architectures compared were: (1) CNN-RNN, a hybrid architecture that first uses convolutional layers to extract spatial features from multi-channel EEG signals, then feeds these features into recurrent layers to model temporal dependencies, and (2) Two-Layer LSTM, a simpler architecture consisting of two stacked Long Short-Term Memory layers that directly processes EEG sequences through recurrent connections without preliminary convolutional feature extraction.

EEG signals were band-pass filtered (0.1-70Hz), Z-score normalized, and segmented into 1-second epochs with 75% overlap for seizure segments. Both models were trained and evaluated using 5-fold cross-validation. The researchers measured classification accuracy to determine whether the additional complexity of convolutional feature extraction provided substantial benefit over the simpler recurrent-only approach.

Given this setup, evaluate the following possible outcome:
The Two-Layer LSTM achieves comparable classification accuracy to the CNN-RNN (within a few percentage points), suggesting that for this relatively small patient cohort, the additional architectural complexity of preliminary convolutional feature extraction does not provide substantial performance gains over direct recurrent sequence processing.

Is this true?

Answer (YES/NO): NO